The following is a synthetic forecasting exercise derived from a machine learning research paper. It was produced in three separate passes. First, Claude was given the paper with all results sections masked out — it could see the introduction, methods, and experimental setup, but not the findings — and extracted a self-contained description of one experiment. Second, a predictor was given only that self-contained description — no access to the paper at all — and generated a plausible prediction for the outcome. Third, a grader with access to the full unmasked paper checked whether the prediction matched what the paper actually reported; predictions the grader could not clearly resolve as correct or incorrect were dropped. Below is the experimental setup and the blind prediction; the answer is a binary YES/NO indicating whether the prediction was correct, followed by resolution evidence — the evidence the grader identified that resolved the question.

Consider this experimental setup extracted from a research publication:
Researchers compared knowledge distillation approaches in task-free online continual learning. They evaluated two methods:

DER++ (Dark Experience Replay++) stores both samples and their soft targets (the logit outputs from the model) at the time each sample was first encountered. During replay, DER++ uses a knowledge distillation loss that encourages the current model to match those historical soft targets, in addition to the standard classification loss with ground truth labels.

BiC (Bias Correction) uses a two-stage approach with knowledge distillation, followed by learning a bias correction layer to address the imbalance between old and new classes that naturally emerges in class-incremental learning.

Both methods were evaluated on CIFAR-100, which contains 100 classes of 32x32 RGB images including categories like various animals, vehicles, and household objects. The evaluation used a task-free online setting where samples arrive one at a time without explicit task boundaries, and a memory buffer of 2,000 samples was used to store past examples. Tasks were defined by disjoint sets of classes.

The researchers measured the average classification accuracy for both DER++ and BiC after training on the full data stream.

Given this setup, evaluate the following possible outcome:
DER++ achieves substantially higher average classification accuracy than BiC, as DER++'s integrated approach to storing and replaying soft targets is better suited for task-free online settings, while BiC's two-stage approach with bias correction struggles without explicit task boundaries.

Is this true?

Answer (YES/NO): NO